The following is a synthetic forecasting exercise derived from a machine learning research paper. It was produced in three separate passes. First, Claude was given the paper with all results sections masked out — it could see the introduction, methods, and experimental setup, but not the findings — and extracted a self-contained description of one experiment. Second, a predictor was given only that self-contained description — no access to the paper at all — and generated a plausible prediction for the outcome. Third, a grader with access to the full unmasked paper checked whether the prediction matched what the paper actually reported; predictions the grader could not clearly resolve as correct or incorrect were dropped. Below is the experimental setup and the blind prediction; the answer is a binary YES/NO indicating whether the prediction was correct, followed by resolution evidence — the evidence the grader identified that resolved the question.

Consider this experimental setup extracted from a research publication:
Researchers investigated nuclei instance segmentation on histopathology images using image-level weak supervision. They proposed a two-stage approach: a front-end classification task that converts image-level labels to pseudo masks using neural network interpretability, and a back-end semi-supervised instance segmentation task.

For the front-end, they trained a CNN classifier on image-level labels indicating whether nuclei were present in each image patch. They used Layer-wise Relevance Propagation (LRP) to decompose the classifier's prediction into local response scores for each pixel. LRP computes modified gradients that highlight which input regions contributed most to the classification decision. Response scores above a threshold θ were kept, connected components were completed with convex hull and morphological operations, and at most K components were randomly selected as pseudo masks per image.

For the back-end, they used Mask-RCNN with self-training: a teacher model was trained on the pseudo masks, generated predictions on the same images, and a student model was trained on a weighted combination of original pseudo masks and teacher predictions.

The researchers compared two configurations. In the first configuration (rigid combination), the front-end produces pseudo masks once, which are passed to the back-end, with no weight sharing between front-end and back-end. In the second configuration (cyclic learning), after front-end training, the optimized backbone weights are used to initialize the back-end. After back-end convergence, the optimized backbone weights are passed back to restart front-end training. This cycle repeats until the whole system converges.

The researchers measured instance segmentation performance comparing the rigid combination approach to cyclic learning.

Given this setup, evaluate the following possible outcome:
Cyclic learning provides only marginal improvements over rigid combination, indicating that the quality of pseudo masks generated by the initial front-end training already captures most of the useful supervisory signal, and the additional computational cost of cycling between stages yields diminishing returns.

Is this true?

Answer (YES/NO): NO